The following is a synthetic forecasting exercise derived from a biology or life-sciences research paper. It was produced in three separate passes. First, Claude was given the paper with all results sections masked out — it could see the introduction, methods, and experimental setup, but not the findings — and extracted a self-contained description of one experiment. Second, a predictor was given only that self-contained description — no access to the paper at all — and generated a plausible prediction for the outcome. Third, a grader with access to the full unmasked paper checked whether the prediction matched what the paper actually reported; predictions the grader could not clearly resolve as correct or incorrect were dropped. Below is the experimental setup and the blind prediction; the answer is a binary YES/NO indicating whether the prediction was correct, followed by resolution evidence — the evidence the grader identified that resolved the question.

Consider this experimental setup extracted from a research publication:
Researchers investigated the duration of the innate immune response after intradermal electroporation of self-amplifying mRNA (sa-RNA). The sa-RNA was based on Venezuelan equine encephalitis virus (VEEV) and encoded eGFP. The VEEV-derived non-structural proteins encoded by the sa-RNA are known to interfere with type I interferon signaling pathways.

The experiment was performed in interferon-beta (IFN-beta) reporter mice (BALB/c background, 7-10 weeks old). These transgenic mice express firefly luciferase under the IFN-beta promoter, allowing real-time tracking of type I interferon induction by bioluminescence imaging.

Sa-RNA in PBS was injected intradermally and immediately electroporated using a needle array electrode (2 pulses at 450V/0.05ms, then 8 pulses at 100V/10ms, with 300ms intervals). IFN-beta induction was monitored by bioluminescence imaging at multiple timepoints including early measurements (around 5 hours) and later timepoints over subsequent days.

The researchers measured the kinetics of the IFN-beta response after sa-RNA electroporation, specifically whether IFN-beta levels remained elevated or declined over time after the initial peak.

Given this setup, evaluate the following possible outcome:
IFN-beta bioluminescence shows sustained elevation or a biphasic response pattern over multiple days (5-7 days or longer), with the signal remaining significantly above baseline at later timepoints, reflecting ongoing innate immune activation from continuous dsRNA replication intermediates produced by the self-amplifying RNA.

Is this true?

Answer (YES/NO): NO